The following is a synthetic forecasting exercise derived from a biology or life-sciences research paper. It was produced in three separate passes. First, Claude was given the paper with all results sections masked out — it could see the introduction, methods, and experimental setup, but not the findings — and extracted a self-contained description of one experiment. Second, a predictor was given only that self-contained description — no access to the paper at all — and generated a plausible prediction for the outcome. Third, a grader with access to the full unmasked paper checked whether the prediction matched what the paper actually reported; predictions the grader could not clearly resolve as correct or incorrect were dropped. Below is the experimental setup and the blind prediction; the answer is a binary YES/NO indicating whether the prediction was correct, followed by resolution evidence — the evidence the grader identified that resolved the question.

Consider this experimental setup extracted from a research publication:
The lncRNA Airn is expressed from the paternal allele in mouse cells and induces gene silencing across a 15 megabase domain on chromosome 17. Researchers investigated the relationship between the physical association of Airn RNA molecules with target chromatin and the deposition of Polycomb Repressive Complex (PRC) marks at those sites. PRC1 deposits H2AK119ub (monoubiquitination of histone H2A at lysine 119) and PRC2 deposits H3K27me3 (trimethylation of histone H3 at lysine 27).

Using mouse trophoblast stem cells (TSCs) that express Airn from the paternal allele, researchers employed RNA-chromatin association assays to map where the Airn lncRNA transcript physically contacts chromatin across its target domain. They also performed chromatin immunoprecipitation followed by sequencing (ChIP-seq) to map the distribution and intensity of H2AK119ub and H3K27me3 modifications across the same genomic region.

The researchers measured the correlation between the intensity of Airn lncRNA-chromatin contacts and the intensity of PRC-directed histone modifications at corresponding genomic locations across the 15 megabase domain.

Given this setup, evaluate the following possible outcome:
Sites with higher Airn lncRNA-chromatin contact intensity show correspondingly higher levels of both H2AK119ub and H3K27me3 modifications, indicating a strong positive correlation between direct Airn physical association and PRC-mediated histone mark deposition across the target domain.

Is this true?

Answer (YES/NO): YES